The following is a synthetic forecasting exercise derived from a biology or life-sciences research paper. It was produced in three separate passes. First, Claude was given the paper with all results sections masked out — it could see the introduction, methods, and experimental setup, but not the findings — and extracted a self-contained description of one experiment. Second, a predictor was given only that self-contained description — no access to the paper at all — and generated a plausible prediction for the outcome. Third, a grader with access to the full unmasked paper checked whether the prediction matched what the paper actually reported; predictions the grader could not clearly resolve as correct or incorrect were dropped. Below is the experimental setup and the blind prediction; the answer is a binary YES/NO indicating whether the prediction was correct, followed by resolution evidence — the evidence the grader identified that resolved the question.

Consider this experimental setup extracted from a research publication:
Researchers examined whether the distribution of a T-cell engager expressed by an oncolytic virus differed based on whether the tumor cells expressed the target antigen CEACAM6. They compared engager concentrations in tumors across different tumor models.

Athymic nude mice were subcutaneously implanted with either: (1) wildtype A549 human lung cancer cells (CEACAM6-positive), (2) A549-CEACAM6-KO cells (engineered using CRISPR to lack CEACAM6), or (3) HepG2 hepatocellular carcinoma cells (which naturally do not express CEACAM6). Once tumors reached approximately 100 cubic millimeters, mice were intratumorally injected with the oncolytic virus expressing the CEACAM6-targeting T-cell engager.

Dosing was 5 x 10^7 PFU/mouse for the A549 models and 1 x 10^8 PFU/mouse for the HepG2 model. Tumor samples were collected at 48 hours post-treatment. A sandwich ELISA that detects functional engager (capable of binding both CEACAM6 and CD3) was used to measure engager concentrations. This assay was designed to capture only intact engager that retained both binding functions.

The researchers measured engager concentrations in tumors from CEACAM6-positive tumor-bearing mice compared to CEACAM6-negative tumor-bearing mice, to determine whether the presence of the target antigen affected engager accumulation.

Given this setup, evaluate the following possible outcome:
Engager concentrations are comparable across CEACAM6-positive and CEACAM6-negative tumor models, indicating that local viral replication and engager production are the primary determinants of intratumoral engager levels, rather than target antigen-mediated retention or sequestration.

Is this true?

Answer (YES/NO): YES